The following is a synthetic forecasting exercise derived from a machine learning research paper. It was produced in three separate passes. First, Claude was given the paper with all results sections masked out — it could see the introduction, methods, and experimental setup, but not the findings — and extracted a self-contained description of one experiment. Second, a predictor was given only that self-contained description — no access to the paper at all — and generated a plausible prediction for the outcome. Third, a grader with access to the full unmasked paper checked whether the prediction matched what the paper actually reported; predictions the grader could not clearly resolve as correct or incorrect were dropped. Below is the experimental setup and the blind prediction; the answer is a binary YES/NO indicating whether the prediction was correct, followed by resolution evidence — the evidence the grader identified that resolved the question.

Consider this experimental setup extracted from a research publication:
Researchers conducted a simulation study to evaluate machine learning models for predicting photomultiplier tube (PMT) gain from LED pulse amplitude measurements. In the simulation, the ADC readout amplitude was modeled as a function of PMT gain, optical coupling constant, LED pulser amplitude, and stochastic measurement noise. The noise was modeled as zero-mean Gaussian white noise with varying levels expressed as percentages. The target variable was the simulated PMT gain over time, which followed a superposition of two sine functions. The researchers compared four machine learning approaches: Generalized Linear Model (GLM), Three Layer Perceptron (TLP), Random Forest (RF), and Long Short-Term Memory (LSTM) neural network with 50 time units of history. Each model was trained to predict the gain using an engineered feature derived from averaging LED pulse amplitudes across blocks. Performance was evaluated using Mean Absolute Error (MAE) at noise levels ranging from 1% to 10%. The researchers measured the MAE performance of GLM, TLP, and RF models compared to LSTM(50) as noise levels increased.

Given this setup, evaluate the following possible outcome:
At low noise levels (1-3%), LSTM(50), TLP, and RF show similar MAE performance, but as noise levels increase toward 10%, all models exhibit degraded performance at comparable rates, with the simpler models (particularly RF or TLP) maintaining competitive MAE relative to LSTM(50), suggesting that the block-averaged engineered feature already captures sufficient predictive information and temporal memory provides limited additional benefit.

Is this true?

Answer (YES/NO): NO